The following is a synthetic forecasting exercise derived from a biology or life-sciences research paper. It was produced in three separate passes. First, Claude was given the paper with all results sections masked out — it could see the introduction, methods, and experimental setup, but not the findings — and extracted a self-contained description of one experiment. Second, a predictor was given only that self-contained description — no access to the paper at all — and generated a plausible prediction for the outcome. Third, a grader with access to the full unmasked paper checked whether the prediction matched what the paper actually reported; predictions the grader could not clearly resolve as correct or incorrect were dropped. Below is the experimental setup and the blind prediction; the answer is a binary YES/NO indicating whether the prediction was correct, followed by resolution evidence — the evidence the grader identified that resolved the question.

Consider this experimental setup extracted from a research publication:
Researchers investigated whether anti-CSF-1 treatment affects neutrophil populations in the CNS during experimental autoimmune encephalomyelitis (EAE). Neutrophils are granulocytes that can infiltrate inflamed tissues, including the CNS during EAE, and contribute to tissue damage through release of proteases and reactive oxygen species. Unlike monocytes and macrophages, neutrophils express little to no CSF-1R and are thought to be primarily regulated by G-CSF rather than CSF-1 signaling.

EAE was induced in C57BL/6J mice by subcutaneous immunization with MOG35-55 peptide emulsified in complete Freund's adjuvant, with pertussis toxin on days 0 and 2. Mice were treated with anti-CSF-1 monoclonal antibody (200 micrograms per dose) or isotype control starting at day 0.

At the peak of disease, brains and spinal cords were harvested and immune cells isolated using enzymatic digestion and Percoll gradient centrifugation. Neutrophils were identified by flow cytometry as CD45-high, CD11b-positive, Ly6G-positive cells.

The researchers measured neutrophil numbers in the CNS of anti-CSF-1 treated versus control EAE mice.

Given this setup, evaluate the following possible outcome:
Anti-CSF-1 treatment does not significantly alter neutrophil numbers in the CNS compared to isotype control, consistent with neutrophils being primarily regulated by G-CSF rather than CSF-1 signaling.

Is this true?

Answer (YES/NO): YES